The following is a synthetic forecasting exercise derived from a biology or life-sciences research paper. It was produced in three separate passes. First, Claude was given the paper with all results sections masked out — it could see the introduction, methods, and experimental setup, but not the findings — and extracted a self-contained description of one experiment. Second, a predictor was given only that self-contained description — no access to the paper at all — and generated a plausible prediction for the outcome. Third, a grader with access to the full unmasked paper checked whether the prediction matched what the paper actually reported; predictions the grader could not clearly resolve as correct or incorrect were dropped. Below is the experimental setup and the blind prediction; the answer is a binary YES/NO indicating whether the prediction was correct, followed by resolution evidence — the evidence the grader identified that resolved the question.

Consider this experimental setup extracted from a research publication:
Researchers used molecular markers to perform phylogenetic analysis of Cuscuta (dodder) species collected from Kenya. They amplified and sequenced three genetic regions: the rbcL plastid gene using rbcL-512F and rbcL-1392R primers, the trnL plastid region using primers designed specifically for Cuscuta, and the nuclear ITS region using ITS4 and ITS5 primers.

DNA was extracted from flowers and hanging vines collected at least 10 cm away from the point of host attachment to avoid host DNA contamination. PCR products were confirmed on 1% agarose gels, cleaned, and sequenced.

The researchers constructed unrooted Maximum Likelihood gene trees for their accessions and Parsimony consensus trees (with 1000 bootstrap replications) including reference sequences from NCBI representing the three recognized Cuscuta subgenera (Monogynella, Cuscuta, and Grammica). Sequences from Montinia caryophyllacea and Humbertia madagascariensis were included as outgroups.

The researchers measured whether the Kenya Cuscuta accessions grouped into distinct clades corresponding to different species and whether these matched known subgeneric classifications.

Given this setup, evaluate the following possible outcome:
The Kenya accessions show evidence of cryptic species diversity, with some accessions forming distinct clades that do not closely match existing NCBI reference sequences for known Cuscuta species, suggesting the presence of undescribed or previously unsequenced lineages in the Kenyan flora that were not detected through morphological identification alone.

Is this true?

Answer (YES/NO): NO